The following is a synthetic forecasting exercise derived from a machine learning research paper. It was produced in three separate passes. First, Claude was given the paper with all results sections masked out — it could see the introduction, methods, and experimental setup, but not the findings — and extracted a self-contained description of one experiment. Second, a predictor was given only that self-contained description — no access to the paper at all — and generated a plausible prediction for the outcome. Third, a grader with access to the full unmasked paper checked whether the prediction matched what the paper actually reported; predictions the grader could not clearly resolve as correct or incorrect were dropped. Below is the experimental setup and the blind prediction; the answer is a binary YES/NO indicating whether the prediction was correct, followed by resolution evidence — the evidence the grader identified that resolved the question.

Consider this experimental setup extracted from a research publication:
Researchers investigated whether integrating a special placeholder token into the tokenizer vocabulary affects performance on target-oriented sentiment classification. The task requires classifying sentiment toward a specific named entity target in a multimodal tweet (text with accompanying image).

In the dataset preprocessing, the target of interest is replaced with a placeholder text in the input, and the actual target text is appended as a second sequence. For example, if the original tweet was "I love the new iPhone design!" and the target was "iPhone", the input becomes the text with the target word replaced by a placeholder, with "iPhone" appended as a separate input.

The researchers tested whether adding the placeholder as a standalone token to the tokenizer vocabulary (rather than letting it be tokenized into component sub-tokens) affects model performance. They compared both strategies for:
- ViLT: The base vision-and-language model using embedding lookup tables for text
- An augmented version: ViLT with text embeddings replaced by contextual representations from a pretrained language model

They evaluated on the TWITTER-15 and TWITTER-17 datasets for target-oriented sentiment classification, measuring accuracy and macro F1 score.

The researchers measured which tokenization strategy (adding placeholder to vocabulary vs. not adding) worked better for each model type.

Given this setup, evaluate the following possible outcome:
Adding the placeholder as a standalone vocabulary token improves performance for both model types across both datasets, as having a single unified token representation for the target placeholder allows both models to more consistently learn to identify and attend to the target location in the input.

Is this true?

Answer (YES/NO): NO